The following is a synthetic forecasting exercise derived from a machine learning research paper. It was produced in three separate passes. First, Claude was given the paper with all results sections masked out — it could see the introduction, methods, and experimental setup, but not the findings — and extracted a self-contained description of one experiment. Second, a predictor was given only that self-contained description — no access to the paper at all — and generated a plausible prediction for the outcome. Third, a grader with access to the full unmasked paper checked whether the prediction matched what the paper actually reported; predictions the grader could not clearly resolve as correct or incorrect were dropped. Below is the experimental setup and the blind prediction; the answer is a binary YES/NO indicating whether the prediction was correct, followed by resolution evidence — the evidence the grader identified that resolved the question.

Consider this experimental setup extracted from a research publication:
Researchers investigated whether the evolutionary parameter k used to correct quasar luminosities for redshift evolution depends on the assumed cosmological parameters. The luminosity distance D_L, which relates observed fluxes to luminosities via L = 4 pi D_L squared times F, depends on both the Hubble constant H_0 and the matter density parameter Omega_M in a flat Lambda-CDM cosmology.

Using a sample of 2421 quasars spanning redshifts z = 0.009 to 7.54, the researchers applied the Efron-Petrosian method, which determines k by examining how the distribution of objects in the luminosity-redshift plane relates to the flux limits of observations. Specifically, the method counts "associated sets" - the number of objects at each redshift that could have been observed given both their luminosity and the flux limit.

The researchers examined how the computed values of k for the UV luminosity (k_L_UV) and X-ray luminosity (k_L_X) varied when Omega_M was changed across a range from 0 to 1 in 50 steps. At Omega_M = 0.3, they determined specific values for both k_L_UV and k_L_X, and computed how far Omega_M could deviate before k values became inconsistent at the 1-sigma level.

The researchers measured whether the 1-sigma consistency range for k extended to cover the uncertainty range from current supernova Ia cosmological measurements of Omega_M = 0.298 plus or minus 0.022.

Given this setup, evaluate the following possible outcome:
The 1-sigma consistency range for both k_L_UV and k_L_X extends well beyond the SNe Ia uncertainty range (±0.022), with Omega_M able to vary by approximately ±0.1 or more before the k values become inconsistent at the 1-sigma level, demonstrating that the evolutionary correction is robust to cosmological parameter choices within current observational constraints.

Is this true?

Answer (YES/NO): YES